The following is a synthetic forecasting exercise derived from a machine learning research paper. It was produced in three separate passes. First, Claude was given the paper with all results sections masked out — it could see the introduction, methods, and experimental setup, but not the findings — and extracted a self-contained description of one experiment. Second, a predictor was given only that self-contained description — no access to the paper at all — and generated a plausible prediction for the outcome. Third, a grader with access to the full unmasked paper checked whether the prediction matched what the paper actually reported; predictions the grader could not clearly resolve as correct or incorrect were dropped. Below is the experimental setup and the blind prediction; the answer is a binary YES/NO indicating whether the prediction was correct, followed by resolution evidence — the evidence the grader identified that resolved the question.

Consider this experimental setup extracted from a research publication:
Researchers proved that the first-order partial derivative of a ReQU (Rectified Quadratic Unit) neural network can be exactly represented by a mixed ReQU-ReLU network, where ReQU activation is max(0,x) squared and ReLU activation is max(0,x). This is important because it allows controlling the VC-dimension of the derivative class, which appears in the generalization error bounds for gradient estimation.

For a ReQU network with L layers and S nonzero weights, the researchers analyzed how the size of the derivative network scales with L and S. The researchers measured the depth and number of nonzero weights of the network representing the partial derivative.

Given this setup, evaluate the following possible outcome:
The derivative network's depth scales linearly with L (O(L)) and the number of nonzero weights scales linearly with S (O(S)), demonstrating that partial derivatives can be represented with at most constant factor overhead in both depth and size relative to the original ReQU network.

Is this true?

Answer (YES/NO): NO